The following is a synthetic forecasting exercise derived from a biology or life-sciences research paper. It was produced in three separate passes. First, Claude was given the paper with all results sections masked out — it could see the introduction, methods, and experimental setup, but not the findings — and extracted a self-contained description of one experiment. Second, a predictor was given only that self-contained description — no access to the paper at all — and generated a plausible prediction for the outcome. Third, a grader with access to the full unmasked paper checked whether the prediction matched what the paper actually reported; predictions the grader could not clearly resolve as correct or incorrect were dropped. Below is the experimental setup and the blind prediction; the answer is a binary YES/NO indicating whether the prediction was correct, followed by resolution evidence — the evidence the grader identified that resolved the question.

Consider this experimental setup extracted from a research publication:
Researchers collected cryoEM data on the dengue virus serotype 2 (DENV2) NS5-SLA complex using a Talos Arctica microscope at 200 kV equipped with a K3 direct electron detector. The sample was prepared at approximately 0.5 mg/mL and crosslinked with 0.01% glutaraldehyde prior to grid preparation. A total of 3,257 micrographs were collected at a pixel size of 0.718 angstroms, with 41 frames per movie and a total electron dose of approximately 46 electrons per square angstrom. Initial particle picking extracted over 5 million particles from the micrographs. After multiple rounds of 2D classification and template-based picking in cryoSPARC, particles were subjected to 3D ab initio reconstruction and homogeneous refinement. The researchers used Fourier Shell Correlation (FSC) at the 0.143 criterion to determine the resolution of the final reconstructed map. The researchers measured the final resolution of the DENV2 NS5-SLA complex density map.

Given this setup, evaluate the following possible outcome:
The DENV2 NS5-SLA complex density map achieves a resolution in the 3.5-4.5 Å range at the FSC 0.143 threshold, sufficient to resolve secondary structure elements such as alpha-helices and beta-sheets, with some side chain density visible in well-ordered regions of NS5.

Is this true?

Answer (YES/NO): YES